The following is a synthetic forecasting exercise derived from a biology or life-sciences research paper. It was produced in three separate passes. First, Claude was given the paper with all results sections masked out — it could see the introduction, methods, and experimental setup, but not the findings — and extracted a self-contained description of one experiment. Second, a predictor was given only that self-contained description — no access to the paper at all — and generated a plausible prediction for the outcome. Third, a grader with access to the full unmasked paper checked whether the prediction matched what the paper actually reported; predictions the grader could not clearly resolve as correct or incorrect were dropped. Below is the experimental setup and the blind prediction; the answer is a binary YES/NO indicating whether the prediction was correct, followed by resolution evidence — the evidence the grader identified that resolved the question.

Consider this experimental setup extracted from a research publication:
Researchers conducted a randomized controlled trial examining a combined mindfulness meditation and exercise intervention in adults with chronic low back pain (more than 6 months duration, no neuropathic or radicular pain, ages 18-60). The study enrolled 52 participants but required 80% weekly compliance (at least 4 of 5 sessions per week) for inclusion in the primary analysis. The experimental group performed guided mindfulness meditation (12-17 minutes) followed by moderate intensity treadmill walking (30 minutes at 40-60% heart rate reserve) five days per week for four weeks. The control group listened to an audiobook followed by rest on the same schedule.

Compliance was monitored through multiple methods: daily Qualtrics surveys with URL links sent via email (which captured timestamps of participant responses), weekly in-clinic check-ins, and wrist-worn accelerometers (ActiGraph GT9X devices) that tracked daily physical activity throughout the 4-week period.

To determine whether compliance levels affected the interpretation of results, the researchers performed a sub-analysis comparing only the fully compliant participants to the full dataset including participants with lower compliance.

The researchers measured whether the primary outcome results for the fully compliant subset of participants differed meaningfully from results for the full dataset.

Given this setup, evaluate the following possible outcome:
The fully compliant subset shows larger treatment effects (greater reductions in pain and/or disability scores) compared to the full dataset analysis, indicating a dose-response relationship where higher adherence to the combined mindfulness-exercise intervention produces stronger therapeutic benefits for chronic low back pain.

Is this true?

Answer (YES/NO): NO